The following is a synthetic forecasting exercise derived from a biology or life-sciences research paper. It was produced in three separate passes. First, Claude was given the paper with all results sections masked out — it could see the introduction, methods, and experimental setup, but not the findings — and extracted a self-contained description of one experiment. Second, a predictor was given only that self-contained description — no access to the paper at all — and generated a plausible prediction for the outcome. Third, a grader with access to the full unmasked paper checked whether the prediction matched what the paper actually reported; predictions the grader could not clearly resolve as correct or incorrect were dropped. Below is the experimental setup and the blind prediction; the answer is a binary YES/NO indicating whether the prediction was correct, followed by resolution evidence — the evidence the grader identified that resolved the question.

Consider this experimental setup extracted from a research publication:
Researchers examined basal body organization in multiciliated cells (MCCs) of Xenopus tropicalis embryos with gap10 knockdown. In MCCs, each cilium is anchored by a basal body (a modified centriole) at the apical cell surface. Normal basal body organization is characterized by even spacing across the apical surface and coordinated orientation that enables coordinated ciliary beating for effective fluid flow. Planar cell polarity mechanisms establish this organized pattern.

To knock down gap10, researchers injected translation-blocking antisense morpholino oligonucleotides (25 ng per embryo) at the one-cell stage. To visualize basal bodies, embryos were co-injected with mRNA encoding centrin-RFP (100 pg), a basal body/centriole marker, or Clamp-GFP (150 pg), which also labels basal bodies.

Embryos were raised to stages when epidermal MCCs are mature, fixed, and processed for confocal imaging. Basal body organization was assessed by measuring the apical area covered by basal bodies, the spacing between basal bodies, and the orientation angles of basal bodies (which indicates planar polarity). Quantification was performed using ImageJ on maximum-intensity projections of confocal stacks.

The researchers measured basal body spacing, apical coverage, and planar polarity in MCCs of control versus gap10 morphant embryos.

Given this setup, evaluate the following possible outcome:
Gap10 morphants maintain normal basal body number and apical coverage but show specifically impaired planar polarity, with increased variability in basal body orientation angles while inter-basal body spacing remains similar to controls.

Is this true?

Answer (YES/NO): NO